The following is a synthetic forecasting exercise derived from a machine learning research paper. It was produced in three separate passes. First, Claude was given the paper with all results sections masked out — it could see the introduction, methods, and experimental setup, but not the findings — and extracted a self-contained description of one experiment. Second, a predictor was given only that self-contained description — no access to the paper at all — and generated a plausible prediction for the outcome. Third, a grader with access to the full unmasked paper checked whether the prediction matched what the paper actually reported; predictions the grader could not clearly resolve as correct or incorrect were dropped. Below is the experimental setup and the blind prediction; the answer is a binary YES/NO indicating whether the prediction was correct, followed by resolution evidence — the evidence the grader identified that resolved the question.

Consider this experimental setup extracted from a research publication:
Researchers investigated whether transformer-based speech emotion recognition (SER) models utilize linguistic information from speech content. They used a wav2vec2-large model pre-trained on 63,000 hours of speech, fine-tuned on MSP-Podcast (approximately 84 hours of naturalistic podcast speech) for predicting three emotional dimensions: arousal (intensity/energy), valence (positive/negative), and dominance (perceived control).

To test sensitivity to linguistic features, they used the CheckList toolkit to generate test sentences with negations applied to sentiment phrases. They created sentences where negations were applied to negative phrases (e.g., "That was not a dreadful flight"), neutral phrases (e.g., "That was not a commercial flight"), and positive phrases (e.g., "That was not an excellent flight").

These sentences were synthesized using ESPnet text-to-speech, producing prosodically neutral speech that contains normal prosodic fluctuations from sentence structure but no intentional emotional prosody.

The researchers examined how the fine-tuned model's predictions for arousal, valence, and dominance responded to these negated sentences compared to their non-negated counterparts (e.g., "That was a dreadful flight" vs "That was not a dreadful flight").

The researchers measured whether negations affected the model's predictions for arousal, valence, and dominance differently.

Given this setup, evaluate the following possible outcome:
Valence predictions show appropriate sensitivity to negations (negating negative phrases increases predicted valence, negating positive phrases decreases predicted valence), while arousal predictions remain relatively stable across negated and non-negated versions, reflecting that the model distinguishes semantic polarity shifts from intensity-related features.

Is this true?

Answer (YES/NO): NO